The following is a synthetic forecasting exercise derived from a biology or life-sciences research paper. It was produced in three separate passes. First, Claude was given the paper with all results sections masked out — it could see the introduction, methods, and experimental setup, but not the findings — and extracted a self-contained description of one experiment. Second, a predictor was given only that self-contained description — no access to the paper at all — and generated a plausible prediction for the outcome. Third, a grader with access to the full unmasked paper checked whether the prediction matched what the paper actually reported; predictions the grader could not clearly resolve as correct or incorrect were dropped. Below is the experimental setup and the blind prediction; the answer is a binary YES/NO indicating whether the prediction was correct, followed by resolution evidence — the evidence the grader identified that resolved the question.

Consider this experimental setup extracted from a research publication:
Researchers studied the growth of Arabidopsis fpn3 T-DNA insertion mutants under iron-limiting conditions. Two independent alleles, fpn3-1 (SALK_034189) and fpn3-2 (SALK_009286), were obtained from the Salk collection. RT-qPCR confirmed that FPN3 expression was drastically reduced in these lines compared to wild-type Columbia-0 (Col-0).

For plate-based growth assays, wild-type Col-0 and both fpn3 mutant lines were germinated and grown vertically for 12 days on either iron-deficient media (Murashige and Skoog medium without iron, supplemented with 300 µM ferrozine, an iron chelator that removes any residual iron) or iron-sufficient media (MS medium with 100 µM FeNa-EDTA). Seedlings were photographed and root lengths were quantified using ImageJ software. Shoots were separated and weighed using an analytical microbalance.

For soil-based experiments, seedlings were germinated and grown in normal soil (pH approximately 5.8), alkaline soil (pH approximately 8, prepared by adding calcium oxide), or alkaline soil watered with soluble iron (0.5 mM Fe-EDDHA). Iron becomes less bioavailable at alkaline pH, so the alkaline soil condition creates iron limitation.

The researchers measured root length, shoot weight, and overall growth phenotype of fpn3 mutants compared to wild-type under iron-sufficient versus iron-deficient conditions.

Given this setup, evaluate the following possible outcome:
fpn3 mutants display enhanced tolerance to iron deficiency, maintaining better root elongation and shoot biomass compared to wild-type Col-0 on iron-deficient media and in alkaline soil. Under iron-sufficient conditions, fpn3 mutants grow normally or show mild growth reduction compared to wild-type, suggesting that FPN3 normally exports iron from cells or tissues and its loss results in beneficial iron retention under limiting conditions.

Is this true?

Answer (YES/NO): NO